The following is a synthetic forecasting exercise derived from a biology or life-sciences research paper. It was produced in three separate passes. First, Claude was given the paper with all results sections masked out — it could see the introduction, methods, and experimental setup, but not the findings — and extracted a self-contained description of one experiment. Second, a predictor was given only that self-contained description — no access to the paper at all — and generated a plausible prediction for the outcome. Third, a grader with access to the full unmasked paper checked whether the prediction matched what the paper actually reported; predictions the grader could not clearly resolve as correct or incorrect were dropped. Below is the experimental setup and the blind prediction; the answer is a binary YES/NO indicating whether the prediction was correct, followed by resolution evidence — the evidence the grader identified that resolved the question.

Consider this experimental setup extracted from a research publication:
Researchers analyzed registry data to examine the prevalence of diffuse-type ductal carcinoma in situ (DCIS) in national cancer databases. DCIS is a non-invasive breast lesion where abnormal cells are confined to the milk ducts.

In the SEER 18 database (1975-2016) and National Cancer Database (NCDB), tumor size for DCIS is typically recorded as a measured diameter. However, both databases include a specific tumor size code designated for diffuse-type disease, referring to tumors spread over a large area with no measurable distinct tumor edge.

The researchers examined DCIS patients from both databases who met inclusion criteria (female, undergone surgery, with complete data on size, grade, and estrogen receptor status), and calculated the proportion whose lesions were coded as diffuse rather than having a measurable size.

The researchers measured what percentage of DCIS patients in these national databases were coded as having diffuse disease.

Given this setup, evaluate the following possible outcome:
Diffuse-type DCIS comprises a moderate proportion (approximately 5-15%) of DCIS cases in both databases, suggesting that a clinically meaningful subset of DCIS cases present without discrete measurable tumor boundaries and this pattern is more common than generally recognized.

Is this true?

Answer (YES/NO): NO